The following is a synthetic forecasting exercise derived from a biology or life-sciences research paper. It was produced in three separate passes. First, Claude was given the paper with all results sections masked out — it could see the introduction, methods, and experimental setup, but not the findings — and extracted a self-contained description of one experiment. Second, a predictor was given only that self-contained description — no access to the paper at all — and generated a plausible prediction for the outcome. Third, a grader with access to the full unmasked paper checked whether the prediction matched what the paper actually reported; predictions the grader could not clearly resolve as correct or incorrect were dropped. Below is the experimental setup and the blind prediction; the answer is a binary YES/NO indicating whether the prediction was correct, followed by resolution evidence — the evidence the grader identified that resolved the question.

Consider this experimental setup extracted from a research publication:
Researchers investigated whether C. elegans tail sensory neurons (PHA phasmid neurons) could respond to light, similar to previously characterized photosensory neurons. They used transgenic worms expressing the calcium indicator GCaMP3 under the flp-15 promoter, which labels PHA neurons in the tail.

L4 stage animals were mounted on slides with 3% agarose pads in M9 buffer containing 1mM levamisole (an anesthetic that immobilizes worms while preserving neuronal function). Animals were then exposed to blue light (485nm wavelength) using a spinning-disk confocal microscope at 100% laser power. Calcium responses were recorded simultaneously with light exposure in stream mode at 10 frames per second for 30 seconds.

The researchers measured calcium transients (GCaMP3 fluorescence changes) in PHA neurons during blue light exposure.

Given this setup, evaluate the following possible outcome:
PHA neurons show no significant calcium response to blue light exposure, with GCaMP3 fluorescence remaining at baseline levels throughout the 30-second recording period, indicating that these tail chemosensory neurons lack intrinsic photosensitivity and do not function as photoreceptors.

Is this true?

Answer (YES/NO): NO